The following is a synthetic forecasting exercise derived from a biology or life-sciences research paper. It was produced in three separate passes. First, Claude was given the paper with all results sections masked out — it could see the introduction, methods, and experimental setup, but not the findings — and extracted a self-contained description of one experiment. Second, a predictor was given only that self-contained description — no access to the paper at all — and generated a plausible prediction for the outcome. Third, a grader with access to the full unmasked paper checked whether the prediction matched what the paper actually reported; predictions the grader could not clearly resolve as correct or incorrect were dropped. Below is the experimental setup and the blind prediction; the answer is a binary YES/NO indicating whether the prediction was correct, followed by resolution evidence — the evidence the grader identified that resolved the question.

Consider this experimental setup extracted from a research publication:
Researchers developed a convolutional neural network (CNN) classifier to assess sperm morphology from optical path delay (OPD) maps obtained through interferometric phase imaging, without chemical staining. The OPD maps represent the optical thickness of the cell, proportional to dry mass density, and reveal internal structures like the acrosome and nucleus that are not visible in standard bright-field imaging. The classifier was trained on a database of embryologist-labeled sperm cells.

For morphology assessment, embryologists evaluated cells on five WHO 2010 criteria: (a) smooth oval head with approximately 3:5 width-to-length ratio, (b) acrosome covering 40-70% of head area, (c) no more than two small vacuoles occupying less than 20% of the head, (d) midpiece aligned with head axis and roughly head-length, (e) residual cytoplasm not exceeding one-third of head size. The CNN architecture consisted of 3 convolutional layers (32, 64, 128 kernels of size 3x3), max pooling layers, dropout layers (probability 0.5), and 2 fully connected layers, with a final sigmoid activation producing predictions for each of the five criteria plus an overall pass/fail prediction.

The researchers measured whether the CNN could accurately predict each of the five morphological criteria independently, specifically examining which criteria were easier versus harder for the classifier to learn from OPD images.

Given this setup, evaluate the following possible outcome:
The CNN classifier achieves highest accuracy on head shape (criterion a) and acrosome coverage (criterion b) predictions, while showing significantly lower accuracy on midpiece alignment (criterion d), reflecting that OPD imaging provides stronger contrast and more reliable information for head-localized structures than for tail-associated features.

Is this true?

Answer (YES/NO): NO